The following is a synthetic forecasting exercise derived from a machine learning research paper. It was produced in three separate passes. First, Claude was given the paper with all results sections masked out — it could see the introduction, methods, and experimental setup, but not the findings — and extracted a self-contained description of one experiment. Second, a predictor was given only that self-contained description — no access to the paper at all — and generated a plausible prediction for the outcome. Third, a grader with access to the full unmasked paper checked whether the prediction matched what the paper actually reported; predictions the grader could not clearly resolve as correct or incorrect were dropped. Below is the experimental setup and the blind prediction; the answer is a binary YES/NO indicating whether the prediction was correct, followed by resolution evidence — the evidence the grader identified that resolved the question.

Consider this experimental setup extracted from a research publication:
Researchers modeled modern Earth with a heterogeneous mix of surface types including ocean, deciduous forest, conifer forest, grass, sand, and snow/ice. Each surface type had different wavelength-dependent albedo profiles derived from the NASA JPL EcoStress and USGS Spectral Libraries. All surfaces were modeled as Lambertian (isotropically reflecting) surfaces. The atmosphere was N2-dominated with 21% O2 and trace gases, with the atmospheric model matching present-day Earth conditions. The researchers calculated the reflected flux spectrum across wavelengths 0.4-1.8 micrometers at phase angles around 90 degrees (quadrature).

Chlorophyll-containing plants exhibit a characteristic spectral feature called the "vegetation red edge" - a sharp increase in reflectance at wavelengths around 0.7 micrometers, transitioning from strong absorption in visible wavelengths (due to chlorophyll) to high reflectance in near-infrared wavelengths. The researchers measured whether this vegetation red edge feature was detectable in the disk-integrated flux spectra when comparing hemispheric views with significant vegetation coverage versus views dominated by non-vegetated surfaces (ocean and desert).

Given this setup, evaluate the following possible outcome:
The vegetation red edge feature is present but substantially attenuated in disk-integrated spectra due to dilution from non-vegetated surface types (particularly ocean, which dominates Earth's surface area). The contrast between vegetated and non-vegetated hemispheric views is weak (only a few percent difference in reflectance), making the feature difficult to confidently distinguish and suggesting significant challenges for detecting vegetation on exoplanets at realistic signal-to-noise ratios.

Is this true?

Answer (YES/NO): NO